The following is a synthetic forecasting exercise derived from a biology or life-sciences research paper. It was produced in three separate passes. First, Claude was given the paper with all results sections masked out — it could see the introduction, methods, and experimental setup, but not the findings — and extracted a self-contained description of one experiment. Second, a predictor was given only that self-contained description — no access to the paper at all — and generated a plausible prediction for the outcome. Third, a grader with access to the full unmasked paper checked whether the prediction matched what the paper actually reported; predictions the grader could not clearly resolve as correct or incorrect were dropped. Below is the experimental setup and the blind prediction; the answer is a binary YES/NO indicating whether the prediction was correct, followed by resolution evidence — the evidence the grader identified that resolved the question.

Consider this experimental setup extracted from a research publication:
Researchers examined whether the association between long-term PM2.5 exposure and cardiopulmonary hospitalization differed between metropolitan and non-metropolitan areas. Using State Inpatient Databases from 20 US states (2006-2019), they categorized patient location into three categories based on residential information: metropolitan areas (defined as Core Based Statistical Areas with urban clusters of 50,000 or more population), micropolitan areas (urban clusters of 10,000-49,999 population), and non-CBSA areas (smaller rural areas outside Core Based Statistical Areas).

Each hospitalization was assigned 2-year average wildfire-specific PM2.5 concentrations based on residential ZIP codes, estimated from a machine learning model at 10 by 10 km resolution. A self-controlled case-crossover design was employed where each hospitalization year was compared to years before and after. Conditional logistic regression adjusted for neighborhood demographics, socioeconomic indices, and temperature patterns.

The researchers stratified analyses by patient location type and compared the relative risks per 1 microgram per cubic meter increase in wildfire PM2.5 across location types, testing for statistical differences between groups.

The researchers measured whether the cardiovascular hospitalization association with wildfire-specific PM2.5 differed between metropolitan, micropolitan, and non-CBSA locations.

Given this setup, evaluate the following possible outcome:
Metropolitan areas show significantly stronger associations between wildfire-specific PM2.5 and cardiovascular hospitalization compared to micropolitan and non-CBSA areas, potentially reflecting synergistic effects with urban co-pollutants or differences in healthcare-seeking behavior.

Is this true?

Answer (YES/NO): YES